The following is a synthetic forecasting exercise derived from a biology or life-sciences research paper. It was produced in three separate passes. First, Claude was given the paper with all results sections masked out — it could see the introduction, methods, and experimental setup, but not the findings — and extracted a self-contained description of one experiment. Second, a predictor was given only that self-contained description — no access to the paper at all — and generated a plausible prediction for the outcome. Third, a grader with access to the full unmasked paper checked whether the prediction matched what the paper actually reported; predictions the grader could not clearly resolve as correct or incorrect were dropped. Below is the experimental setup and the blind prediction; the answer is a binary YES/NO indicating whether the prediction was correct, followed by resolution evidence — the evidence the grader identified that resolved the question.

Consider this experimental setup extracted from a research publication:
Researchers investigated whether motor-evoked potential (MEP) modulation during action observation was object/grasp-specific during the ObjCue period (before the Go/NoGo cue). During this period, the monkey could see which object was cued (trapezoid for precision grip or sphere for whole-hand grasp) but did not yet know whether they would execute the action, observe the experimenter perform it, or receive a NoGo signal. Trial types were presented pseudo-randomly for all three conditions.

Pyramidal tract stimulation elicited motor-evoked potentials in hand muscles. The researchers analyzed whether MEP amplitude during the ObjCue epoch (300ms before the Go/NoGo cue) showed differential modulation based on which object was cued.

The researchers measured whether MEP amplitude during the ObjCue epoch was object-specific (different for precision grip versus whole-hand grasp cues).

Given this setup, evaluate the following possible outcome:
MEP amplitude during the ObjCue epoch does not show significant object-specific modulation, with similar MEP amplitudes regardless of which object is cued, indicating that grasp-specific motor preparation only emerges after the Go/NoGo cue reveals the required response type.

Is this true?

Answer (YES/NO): YES